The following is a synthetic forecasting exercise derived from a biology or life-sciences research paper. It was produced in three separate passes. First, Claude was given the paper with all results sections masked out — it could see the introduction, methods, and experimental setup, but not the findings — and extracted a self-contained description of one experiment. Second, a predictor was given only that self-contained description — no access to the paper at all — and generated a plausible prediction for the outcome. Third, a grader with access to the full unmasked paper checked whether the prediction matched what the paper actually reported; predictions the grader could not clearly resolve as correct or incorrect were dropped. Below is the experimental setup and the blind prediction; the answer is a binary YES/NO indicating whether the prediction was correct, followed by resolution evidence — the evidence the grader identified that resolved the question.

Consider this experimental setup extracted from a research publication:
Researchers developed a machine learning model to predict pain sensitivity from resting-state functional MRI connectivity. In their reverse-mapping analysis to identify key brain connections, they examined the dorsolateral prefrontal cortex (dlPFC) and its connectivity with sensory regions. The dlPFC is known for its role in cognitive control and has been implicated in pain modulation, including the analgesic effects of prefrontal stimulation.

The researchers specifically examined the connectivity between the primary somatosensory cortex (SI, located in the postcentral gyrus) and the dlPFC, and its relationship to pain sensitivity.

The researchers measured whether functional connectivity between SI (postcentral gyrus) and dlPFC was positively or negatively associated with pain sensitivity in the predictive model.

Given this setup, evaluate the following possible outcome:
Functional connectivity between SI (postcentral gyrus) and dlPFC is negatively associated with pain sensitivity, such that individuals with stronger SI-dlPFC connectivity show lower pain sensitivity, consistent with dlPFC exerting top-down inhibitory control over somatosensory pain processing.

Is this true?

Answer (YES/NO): NO